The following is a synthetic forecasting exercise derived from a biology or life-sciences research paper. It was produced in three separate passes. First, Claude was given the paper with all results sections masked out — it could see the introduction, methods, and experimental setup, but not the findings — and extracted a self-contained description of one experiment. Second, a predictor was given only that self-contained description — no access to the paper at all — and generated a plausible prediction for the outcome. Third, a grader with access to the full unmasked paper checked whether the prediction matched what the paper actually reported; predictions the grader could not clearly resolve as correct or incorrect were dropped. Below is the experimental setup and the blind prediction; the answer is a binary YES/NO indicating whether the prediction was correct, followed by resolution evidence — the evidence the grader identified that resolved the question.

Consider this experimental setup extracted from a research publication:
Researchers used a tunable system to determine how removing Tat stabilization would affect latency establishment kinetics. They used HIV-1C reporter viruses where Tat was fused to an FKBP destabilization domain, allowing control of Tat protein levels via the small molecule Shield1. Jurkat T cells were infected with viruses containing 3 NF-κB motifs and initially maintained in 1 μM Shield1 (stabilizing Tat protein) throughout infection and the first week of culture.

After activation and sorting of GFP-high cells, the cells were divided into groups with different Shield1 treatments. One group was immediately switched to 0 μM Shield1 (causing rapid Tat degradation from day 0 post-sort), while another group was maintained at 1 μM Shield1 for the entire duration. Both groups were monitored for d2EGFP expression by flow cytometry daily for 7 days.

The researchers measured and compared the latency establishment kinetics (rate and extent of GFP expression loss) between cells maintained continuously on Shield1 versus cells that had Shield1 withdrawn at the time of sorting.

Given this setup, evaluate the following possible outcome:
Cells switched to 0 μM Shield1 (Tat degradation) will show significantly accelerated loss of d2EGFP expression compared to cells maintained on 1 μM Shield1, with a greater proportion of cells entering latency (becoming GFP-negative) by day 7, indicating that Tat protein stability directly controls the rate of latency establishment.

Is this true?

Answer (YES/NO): NO